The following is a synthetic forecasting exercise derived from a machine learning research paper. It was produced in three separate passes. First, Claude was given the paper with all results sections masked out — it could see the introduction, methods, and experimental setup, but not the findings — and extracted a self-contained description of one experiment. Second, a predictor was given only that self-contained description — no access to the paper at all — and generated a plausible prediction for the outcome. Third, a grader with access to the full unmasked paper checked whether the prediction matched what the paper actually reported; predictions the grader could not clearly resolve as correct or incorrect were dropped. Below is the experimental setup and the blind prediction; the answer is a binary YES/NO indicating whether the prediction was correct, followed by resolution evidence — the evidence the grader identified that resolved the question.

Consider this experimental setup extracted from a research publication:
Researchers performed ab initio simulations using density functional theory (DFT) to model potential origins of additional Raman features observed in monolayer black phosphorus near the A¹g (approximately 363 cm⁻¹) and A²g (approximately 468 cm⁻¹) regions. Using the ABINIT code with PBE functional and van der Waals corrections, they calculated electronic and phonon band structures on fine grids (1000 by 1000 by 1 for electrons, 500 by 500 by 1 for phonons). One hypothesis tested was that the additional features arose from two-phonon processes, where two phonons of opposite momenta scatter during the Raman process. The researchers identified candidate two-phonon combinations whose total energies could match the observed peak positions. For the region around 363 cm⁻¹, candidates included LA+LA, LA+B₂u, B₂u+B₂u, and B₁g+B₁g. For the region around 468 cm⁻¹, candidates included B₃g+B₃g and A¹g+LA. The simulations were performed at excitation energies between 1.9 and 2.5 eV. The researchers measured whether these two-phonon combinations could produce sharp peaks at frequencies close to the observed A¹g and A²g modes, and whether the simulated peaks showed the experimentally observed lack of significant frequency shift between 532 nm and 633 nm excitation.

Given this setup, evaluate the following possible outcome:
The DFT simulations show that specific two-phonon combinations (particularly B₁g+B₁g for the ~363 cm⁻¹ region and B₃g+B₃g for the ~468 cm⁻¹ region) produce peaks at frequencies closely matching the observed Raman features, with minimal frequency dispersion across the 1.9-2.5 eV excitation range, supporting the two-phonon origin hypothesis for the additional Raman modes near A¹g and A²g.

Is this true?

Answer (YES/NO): NO